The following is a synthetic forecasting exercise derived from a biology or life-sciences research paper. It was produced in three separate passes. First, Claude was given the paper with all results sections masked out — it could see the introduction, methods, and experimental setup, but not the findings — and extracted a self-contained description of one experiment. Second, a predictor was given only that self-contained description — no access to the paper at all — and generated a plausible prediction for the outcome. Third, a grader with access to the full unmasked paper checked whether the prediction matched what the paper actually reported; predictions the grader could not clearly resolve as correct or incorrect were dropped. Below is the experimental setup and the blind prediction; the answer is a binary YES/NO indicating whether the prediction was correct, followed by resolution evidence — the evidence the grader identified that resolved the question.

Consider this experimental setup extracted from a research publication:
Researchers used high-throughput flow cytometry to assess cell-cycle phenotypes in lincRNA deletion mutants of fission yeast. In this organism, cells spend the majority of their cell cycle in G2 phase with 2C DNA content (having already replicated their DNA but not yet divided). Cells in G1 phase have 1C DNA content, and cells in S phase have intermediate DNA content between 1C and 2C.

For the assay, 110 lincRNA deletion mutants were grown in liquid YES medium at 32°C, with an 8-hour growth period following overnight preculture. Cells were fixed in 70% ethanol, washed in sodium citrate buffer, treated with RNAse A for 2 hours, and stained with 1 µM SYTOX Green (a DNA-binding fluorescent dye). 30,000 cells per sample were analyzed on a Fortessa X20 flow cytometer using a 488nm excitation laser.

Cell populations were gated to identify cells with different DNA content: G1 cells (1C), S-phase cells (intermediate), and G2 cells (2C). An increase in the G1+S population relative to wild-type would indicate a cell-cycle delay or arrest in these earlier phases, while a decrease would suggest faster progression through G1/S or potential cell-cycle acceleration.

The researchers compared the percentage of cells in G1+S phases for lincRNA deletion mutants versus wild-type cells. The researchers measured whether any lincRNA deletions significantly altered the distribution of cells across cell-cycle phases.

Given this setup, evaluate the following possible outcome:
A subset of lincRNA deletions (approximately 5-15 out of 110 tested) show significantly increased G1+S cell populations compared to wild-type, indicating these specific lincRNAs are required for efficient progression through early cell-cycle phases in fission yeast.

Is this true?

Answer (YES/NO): YES